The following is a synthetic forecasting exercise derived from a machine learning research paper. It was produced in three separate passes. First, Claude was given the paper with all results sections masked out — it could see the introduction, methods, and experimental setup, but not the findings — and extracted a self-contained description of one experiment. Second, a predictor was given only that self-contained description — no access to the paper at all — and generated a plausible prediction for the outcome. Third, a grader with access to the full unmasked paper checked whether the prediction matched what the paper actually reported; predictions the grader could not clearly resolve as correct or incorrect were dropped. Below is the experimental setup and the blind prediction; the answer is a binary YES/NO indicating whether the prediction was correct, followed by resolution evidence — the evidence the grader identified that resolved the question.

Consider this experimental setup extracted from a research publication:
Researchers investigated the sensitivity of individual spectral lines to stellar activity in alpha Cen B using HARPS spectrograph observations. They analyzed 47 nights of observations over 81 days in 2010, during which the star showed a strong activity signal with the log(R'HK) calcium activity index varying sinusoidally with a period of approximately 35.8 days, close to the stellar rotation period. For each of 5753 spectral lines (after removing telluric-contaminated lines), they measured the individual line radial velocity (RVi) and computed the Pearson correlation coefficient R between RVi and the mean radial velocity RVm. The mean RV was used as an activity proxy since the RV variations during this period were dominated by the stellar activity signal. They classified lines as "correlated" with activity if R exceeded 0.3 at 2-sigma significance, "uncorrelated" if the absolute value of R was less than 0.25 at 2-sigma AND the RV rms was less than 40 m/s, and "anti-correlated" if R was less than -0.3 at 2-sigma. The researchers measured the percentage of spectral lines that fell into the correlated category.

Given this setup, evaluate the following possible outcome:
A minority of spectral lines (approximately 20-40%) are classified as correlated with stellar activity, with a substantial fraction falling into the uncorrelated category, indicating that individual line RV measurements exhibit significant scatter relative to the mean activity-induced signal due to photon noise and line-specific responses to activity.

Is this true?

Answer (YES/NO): YES